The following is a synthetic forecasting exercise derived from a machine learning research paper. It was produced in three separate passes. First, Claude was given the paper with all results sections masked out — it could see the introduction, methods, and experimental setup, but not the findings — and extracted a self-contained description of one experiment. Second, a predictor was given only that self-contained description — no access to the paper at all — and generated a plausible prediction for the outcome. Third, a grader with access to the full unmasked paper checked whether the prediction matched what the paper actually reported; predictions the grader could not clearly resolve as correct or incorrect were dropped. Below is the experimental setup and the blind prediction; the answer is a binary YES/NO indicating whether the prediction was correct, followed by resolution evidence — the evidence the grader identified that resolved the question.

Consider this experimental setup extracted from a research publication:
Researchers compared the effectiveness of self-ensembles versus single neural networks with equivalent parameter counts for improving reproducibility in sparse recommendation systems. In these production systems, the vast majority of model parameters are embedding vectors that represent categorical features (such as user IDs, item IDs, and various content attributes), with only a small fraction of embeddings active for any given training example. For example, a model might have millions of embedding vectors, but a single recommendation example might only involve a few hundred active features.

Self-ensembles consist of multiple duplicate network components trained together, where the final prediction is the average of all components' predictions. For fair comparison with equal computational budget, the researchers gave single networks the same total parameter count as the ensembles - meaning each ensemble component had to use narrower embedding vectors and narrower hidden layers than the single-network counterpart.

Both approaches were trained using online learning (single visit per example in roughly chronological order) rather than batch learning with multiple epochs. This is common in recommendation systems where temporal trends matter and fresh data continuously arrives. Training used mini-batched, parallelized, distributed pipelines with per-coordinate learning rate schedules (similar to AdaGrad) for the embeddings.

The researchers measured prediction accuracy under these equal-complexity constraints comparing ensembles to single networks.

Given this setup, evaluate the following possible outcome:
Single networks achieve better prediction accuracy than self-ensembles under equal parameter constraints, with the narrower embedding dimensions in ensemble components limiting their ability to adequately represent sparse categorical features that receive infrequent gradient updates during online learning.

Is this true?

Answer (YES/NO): YES